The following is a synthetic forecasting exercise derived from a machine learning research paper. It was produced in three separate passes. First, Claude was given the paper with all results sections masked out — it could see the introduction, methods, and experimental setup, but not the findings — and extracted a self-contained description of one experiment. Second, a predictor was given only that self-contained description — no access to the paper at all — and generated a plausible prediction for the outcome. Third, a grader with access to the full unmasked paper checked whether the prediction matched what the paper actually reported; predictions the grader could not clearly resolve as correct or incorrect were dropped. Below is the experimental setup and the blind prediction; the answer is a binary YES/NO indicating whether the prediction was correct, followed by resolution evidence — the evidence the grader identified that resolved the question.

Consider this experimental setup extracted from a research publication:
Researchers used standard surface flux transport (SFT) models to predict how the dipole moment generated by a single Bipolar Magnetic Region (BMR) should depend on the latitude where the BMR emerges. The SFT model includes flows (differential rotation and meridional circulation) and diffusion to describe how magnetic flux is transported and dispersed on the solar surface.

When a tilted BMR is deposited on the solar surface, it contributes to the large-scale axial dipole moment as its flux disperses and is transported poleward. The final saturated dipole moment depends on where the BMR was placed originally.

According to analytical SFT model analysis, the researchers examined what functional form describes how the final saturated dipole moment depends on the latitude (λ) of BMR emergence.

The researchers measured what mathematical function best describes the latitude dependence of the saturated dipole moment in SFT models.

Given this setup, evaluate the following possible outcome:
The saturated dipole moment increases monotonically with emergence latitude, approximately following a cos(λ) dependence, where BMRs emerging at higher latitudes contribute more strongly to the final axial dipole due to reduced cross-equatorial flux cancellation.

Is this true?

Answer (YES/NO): NO